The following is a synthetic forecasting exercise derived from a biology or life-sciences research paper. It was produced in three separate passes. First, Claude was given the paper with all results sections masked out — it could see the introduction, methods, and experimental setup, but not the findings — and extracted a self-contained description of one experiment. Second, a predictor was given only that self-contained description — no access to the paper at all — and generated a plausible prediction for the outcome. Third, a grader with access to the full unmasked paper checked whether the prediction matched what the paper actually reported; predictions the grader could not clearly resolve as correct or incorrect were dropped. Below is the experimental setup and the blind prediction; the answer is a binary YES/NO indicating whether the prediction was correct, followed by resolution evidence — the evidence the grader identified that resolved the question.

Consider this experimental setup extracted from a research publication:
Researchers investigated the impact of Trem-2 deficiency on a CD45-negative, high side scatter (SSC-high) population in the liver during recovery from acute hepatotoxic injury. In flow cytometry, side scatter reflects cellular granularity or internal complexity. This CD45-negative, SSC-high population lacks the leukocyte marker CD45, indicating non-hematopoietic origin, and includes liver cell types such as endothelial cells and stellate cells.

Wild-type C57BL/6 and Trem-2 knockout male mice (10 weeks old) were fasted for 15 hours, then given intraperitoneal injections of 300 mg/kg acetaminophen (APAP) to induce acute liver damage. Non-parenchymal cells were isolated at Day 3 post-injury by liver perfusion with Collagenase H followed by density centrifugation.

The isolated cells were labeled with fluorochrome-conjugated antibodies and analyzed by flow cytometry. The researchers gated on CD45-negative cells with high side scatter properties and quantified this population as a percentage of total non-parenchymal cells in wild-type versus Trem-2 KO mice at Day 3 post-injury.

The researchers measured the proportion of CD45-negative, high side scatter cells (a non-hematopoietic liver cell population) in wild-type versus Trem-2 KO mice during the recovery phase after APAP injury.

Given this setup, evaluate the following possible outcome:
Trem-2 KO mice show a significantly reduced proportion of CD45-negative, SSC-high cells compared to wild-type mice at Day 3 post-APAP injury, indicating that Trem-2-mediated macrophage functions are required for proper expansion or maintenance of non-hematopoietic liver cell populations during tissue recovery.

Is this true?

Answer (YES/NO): NO